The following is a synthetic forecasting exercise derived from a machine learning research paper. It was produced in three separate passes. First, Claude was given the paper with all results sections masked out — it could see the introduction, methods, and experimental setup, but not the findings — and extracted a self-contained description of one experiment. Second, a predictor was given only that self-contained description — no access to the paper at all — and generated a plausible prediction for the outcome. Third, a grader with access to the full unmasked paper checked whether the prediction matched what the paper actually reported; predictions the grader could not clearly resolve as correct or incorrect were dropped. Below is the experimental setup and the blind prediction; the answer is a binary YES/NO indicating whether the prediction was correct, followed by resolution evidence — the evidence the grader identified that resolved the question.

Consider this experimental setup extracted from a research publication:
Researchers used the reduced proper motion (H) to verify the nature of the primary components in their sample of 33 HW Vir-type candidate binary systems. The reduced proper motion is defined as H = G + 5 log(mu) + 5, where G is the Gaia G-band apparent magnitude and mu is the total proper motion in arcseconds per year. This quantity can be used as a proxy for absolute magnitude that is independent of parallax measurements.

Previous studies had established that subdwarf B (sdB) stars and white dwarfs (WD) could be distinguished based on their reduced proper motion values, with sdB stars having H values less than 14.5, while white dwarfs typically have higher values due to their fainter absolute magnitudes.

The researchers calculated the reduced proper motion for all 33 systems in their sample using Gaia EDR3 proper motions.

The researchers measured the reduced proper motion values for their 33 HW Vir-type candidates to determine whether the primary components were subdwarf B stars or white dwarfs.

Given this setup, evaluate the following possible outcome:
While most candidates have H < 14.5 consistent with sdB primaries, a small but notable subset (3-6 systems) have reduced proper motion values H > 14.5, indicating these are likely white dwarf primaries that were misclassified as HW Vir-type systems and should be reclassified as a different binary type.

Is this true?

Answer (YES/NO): NO